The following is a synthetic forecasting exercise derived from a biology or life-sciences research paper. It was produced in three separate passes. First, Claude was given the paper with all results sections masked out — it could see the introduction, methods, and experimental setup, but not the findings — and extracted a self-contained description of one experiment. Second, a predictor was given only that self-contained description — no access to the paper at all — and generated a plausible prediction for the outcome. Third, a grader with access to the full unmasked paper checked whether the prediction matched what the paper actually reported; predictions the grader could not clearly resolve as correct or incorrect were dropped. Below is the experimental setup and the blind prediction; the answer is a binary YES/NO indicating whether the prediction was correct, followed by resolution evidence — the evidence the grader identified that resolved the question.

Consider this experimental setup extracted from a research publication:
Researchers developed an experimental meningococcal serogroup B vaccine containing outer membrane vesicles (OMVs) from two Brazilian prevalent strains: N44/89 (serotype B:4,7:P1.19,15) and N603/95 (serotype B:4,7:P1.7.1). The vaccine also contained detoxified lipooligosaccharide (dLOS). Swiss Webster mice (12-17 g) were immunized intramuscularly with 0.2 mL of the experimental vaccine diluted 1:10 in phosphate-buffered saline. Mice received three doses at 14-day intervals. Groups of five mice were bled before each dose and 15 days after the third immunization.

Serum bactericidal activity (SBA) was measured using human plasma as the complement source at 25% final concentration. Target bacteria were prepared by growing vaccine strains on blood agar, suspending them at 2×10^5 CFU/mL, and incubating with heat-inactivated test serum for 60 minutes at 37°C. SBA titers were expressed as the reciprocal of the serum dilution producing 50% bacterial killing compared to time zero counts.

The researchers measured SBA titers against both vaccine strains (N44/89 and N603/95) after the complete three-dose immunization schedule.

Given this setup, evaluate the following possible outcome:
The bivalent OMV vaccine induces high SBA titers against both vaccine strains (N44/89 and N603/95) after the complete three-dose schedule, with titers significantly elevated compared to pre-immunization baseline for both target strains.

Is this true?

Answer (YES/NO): YES